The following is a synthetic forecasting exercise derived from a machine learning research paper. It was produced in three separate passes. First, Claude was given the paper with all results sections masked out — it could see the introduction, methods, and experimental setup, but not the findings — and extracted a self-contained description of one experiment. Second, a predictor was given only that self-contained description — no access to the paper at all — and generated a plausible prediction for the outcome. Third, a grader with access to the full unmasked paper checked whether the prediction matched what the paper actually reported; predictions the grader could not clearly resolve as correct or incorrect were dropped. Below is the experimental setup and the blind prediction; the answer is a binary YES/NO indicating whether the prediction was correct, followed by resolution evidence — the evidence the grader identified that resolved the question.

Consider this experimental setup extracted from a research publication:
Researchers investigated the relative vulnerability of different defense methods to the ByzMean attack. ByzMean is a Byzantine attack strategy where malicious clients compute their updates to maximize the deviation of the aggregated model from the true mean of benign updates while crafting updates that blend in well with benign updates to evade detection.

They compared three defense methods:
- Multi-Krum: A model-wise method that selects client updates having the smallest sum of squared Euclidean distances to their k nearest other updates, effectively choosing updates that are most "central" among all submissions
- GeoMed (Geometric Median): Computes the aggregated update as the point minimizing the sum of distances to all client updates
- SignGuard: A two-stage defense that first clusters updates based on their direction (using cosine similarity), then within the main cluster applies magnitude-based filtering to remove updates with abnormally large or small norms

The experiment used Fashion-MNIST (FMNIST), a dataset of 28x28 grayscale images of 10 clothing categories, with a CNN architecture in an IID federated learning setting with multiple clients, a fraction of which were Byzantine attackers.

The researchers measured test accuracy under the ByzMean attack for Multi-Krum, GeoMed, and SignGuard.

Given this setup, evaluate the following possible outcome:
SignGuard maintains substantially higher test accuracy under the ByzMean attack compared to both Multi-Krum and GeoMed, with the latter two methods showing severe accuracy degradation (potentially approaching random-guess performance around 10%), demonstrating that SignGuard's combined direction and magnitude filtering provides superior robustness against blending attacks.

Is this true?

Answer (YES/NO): NO